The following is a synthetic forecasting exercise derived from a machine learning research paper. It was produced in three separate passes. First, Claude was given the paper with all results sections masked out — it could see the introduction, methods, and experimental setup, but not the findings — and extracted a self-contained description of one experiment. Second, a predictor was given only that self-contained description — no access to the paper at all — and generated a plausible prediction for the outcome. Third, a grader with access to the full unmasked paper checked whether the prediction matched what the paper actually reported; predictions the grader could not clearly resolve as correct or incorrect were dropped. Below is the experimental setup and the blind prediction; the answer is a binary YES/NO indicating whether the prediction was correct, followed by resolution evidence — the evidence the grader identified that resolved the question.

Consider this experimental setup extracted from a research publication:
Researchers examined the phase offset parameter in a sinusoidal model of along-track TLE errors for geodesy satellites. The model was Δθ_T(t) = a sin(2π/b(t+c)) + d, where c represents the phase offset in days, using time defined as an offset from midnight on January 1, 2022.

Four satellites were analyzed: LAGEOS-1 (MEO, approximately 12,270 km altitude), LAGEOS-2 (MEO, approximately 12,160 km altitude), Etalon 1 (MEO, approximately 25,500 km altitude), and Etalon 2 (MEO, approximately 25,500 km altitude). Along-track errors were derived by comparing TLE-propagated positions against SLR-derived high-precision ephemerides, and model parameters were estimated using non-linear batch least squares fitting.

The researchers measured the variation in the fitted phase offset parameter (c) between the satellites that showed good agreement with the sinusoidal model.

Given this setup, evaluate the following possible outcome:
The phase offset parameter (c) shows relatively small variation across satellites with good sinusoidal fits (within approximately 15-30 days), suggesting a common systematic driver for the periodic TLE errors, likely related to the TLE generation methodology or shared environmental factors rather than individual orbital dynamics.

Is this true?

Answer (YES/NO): NO